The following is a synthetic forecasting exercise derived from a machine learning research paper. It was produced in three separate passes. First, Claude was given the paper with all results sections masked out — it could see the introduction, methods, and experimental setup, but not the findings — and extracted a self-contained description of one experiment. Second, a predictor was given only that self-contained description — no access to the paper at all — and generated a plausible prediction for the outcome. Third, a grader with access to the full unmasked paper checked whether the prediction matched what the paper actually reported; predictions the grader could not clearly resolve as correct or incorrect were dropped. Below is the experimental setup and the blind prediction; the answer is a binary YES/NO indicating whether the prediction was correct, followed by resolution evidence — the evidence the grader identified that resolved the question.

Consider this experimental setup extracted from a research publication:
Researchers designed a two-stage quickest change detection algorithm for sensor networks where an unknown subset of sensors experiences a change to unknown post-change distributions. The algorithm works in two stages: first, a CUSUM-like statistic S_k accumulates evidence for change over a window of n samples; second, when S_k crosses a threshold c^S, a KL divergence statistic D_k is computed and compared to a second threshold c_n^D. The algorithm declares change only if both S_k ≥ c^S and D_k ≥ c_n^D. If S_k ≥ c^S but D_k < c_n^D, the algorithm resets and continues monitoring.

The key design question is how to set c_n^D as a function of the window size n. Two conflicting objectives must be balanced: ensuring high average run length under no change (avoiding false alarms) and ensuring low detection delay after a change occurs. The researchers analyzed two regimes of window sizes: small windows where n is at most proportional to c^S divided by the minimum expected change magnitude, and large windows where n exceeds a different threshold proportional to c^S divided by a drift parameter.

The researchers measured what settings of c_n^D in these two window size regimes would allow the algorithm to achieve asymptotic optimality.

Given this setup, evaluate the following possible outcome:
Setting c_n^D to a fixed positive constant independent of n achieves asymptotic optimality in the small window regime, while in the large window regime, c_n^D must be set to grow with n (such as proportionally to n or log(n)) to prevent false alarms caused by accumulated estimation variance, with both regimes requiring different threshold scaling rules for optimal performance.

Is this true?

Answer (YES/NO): NO